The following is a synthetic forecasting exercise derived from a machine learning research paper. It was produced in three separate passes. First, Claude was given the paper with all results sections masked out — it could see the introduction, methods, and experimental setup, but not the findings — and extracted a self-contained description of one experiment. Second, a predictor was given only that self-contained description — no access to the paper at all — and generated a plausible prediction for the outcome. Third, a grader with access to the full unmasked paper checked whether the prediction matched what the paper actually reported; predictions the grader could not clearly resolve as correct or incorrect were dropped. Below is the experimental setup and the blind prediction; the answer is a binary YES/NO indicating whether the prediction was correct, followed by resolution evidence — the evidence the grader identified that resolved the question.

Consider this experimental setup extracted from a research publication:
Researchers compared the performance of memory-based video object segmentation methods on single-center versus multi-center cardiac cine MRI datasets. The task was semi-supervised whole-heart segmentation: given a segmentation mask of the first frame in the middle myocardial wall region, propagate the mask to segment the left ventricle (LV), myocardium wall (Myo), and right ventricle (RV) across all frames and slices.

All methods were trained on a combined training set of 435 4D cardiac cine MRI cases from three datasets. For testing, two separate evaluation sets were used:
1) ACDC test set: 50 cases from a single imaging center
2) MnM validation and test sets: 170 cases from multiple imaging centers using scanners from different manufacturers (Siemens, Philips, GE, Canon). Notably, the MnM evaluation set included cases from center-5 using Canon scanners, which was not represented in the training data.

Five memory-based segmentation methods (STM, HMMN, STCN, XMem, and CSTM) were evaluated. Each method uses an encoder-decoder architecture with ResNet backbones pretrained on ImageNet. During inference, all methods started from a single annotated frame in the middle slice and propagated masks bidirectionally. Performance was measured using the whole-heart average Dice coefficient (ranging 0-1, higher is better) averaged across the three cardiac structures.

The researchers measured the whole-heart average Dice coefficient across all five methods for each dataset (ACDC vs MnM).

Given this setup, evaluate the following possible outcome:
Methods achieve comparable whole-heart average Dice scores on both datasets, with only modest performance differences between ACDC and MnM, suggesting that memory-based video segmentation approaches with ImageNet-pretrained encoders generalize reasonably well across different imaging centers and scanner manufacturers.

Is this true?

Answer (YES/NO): NO